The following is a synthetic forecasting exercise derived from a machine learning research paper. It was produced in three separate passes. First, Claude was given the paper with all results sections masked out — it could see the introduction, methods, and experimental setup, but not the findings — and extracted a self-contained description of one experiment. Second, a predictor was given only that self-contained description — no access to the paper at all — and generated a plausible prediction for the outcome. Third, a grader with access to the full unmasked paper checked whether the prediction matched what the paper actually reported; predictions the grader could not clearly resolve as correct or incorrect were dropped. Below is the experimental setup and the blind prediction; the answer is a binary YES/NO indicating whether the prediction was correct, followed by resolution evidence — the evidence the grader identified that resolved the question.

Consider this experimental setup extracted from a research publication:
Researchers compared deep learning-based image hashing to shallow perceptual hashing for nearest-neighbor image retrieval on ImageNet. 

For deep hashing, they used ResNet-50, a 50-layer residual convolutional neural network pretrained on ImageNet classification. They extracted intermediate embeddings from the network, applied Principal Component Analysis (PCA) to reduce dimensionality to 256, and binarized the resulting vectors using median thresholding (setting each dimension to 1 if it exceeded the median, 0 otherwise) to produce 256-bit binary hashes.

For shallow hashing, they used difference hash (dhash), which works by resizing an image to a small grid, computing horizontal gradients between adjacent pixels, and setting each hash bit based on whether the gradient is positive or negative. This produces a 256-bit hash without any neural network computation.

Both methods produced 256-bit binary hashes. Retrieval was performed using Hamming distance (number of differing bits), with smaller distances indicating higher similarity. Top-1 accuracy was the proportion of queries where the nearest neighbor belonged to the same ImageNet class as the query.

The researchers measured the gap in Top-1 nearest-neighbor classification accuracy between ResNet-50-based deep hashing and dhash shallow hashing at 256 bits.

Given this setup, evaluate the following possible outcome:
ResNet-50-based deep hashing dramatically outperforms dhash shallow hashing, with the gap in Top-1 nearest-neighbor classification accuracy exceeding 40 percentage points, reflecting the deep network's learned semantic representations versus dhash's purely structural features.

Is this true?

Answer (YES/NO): NO